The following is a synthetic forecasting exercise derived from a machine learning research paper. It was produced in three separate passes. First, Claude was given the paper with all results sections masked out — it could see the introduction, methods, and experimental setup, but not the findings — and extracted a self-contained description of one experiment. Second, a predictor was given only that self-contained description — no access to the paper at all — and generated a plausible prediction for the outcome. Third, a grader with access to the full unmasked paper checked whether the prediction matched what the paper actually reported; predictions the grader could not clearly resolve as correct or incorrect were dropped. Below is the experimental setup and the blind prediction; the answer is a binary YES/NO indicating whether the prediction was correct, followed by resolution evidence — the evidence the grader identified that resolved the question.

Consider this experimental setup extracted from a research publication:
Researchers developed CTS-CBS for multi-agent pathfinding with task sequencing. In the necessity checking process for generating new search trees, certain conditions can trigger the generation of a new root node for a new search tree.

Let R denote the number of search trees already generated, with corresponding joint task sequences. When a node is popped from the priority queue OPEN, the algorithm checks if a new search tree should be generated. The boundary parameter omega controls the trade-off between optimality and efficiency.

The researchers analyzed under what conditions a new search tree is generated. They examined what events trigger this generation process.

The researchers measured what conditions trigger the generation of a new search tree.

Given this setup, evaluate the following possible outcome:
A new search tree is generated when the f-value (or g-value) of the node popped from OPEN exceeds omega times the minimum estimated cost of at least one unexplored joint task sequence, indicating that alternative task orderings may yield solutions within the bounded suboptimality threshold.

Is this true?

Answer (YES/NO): NO